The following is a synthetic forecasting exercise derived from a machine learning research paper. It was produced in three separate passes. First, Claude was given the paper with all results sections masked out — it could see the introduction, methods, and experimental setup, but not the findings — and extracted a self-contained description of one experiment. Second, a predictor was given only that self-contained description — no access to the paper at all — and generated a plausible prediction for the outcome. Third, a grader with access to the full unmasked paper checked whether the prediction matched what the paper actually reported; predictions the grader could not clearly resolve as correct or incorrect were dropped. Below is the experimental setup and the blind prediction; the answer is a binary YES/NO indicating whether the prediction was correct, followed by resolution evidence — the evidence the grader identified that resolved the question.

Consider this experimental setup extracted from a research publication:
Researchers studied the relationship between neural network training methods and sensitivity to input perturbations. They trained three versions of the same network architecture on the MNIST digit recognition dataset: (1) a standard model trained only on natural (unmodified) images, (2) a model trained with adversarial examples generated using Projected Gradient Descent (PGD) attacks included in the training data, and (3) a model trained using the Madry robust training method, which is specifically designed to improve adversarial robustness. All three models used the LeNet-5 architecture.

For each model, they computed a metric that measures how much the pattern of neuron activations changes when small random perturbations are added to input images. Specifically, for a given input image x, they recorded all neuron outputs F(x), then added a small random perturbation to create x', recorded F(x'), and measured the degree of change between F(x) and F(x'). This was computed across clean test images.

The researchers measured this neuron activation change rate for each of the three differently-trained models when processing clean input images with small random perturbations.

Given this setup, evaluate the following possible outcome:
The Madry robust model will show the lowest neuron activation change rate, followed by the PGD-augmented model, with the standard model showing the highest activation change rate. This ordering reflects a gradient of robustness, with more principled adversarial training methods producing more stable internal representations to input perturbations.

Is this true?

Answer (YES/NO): YES